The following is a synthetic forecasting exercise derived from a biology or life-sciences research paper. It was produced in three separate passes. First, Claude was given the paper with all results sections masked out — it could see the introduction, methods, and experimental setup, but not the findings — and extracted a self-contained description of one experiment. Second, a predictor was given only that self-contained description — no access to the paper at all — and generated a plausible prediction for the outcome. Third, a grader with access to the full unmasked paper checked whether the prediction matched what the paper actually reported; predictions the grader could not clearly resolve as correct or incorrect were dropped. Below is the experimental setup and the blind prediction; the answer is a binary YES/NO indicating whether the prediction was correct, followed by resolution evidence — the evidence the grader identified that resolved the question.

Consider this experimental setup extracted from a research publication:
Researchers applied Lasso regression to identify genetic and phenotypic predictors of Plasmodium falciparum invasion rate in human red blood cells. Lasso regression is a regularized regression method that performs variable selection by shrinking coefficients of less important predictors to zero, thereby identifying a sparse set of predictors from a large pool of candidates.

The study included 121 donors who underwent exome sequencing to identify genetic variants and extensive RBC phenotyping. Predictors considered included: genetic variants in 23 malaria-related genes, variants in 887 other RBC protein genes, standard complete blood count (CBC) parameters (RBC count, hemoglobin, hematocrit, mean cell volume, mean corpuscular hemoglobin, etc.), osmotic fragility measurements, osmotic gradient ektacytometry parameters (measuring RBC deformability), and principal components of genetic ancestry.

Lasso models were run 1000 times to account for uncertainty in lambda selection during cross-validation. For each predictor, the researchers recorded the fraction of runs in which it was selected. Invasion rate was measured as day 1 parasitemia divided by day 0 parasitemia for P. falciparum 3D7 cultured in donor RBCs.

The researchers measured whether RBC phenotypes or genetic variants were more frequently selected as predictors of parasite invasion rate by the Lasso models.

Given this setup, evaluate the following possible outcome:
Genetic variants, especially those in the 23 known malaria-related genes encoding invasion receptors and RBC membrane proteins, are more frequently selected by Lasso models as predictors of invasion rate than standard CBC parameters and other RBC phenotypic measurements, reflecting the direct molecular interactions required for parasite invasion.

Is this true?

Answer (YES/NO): NO